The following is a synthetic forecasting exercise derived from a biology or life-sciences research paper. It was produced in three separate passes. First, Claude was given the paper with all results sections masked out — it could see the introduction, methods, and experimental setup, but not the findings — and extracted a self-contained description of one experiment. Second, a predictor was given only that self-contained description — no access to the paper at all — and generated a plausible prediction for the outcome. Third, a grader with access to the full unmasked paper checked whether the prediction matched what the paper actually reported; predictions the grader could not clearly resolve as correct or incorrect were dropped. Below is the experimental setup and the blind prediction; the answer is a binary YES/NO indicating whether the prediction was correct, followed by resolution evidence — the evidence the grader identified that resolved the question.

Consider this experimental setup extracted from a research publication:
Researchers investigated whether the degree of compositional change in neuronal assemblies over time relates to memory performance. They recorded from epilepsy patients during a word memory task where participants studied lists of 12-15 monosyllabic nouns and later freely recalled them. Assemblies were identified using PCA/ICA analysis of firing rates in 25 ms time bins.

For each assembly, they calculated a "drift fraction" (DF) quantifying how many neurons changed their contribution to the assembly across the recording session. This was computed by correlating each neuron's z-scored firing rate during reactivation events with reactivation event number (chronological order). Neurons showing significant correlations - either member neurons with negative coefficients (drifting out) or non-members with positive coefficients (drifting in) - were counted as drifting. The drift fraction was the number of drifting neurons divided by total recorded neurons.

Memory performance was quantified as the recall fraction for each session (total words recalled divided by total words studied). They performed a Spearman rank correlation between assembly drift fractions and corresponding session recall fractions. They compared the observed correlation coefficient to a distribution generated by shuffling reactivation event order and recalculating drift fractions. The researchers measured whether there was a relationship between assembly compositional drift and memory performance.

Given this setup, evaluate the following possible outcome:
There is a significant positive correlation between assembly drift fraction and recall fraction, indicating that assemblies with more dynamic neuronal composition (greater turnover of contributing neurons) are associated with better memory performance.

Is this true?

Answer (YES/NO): YES